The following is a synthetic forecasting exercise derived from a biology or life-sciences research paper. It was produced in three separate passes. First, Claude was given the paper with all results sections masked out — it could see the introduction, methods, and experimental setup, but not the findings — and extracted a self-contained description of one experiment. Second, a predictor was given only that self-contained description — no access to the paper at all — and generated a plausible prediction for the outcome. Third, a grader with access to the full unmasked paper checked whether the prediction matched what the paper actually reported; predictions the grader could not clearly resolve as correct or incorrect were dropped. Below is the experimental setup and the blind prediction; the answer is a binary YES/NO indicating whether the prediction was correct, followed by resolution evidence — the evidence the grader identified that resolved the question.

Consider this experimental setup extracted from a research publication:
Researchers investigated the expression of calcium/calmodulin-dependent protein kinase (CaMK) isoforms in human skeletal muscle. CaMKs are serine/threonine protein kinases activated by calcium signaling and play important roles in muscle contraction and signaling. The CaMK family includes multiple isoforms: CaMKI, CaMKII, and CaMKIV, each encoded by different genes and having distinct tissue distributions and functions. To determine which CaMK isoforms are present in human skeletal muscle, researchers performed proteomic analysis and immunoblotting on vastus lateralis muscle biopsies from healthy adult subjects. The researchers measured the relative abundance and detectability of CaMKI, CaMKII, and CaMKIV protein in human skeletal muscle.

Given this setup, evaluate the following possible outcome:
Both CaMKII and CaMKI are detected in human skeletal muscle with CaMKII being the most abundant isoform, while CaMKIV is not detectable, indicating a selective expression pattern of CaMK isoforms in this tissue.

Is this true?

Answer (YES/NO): NO